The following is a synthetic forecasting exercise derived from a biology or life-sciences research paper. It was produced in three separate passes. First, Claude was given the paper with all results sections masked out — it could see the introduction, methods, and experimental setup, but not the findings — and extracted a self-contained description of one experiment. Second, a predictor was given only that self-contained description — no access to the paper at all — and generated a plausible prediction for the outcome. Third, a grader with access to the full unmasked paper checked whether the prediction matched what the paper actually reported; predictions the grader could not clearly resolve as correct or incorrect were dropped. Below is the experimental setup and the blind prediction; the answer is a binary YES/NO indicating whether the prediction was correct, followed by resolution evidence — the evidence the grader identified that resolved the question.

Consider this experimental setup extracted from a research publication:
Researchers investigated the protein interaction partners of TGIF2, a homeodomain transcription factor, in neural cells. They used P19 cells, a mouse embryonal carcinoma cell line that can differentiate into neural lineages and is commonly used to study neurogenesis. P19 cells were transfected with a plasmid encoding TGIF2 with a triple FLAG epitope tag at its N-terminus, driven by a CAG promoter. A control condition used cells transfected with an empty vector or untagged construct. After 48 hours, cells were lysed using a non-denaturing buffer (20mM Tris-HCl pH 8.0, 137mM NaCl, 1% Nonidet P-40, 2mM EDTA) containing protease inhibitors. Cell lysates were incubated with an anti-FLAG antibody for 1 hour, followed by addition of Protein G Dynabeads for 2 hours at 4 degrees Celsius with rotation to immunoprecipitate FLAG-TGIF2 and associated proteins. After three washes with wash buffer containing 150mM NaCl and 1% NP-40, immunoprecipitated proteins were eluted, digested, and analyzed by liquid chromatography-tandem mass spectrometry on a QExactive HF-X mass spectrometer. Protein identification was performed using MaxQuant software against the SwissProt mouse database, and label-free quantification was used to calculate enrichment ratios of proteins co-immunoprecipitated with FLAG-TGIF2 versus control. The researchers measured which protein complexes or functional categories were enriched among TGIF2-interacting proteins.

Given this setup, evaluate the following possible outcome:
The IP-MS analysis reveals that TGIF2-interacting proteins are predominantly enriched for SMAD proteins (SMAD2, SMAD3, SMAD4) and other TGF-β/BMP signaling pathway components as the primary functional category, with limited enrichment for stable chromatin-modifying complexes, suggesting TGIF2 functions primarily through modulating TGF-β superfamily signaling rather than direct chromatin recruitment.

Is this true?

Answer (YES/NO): NO